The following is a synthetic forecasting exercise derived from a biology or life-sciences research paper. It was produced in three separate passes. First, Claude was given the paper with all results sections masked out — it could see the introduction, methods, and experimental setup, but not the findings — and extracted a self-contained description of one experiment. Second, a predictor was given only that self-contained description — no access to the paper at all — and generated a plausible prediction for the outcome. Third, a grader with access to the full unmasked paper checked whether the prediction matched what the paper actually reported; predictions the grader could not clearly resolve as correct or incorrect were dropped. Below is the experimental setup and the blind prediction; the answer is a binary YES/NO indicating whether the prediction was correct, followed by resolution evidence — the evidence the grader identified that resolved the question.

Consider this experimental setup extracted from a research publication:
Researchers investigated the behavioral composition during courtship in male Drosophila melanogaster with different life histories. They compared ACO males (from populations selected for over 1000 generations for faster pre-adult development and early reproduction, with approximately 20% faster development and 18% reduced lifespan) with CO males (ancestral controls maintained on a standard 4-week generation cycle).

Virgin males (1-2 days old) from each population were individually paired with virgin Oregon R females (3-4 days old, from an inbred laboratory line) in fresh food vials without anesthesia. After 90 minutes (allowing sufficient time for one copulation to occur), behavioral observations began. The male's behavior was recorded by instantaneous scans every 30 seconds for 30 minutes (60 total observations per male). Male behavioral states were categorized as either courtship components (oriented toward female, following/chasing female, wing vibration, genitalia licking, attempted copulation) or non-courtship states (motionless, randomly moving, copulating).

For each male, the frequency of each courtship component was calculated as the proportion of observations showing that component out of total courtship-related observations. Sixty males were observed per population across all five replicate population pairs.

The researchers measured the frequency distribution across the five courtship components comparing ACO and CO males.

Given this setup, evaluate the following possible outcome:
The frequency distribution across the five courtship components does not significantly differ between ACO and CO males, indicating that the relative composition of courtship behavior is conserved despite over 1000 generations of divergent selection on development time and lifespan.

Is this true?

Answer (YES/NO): NO